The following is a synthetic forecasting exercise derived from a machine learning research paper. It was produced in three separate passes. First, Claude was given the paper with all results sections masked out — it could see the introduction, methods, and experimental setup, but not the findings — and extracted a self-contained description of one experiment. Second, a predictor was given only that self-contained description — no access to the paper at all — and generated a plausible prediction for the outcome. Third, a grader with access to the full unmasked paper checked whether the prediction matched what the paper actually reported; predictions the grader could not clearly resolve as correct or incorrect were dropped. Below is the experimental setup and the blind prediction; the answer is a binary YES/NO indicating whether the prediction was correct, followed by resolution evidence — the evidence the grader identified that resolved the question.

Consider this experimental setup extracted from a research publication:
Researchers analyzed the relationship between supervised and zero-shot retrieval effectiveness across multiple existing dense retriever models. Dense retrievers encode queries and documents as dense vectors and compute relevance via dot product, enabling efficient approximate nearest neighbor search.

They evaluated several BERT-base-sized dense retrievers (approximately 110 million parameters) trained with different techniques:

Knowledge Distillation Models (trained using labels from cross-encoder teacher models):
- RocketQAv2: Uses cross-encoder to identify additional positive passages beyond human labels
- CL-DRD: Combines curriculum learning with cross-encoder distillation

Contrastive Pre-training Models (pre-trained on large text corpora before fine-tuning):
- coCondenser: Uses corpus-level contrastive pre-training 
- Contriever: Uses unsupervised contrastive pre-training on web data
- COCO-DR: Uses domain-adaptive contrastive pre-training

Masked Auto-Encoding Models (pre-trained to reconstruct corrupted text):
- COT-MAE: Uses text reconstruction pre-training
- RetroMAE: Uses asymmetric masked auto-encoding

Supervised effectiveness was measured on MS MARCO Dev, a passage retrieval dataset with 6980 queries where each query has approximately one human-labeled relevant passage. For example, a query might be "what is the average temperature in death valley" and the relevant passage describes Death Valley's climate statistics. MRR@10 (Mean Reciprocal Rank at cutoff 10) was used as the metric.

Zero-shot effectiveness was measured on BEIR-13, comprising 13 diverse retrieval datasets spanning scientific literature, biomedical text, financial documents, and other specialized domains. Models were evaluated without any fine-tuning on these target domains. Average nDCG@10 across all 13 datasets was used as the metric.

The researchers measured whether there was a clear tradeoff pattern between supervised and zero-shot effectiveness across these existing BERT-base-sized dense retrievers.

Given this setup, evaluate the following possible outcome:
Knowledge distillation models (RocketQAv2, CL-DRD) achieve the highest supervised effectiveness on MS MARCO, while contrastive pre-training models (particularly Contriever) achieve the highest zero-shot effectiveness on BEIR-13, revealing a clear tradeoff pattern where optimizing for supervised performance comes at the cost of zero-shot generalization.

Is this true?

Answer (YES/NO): YES